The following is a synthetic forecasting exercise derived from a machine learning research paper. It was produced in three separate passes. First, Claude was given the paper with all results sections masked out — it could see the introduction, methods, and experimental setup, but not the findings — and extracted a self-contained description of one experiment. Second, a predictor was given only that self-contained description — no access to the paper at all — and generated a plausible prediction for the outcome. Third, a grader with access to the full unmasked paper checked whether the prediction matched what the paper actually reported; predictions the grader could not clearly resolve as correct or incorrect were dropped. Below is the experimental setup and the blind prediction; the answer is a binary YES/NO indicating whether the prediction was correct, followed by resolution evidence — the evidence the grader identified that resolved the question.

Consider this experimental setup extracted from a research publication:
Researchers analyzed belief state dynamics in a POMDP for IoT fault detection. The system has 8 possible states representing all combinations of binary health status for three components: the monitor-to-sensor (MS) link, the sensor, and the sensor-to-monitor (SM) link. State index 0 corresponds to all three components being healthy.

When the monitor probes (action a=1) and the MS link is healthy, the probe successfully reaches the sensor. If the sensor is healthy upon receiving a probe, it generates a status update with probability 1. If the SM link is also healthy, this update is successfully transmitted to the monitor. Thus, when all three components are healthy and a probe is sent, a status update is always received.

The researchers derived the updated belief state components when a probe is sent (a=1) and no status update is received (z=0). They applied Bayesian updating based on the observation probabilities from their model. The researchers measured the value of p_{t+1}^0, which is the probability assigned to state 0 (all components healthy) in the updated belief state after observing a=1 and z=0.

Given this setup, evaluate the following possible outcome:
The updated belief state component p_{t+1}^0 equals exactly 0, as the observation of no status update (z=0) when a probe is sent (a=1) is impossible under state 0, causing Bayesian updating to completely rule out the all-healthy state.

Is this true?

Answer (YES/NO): YES